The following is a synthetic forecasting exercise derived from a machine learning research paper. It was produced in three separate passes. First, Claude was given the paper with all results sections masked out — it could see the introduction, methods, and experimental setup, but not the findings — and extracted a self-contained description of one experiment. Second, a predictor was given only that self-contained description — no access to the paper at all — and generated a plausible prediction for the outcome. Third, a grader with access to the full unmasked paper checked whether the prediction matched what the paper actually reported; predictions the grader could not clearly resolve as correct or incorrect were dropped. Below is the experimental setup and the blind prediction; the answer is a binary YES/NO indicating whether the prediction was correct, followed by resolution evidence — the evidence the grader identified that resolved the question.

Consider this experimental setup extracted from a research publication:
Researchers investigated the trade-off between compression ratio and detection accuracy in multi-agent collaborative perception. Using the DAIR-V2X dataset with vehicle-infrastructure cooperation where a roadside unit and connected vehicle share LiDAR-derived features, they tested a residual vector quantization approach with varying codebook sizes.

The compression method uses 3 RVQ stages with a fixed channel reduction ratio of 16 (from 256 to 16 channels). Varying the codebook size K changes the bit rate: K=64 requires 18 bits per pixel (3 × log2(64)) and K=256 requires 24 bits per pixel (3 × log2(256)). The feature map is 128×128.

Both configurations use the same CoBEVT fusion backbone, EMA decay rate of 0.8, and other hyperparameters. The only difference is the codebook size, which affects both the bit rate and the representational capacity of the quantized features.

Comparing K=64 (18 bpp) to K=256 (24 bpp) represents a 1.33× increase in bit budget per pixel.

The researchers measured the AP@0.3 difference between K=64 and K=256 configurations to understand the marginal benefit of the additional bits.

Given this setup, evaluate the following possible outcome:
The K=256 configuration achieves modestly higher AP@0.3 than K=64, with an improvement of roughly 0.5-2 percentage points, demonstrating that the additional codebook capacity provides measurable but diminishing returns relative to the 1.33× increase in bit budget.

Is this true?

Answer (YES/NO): YES